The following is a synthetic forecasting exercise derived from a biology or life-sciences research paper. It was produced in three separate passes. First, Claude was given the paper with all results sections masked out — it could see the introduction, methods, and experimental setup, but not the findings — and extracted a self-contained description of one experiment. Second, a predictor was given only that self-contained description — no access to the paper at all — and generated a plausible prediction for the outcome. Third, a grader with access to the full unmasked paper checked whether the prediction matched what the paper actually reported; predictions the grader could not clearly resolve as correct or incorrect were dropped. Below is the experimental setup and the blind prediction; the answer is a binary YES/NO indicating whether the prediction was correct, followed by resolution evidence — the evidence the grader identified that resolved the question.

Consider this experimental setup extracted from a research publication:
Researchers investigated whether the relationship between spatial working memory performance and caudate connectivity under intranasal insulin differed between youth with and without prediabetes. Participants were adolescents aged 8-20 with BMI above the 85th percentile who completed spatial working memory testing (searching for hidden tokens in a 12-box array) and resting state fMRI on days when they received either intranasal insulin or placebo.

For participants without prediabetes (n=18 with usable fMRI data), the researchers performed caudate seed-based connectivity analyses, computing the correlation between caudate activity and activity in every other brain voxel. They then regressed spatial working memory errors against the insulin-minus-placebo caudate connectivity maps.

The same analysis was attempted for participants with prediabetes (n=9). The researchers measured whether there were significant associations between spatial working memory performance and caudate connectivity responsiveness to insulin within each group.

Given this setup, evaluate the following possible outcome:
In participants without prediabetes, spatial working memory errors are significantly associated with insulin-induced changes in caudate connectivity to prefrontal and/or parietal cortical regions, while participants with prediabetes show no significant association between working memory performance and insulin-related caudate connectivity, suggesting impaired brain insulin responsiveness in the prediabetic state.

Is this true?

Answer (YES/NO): YES